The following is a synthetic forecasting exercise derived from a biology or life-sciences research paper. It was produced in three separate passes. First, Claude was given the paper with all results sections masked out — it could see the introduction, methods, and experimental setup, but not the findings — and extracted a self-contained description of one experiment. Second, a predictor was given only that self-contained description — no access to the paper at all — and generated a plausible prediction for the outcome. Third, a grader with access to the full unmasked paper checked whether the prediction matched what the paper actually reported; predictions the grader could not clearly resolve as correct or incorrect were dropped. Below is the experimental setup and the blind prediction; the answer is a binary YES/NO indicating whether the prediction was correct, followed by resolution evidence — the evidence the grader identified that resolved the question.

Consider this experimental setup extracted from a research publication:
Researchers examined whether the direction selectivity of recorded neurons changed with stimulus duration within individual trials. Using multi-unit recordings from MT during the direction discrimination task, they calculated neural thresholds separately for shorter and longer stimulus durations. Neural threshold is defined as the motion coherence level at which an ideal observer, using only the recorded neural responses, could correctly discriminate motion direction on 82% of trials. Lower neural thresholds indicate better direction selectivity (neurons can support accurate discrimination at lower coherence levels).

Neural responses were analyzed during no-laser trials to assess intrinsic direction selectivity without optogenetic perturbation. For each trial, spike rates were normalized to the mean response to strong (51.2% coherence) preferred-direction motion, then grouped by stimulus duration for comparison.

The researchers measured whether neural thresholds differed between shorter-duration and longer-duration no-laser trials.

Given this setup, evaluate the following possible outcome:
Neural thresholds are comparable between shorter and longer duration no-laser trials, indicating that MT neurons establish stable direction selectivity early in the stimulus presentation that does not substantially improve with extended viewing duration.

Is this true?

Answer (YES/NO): NO